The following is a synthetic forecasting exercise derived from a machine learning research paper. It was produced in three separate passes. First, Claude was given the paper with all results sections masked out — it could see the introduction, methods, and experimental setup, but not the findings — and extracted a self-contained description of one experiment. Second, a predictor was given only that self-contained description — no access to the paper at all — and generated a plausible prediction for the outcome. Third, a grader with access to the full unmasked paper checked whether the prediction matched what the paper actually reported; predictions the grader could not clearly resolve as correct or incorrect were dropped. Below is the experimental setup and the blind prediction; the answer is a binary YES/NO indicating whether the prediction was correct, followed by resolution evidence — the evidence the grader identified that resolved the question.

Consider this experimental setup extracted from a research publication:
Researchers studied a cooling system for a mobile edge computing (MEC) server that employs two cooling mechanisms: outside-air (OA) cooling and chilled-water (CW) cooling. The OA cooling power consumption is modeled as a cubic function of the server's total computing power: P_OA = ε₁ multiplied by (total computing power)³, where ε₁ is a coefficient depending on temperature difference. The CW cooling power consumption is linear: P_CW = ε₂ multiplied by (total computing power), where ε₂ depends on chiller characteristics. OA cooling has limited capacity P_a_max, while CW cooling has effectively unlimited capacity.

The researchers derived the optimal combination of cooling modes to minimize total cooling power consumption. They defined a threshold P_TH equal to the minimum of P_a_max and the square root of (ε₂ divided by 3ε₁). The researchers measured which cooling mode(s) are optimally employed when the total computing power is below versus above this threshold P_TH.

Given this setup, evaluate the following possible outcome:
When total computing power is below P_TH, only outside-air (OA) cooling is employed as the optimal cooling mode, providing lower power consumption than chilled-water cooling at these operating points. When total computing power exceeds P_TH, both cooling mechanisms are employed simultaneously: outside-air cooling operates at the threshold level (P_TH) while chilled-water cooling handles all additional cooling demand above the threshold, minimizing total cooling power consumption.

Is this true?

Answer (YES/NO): YES